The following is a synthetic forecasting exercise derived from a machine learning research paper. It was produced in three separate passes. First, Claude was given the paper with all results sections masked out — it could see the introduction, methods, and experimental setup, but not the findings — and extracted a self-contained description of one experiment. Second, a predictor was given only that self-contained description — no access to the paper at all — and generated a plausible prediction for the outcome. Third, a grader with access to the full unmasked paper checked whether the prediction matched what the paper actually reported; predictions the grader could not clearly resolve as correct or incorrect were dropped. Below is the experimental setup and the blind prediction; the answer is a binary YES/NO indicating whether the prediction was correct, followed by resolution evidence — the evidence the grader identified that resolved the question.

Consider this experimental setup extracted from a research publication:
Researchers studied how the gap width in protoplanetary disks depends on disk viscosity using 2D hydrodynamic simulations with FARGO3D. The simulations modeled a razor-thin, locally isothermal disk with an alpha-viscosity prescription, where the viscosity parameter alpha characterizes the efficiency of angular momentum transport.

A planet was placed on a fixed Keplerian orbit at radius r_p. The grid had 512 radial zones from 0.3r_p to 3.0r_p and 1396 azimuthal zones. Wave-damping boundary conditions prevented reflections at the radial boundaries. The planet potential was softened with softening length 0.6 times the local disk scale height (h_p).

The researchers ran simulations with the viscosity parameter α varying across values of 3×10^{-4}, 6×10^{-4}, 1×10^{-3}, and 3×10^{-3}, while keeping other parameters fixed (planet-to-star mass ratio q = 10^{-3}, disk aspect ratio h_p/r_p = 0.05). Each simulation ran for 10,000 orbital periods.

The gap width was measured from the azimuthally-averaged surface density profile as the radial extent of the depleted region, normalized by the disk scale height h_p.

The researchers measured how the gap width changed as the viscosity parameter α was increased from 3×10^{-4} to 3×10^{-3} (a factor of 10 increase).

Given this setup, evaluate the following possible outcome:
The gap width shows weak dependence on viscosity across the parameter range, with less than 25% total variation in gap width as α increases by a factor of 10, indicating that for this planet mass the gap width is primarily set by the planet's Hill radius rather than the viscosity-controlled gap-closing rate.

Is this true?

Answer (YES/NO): NO